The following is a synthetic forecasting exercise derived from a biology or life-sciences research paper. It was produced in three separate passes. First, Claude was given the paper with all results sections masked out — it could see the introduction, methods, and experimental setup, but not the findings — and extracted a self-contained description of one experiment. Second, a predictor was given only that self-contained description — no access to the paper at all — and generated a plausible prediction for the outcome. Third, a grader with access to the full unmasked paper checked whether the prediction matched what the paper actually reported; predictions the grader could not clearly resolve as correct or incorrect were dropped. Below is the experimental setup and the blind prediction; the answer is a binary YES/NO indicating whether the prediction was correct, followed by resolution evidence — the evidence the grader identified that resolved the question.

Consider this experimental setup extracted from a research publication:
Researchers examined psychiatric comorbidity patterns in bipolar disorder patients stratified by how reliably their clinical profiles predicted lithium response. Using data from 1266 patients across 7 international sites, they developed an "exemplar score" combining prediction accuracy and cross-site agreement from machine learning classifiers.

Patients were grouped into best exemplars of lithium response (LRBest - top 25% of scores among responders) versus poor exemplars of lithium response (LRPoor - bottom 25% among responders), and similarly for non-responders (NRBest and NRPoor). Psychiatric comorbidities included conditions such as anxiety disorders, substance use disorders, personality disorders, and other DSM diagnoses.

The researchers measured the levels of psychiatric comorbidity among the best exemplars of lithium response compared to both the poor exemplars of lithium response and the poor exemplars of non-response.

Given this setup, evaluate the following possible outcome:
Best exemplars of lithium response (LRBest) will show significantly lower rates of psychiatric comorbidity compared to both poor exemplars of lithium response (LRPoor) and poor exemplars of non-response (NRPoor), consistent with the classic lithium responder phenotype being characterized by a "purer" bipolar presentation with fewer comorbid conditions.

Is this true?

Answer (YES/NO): YES